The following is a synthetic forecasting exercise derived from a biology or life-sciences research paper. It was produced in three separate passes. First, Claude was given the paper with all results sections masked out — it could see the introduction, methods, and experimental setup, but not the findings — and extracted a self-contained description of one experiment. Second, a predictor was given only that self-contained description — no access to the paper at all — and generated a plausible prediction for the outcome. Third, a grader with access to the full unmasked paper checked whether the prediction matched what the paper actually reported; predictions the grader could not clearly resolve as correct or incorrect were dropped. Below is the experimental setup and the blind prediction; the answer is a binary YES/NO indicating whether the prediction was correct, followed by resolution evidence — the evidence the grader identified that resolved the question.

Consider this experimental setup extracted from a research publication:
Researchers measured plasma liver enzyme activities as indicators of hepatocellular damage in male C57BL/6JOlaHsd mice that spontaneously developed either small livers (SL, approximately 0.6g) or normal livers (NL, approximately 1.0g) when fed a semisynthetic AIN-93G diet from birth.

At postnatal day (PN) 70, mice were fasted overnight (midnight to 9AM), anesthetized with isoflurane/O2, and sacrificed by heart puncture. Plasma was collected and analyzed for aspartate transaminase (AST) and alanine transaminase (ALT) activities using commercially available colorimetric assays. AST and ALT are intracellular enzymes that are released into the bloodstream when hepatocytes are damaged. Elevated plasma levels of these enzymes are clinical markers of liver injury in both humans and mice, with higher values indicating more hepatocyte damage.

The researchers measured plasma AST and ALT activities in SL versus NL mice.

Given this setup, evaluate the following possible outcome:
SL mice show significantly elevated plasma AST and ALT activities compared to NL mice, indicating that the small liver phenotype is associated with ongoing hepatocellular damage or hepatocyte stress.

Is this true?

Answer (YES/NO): YES